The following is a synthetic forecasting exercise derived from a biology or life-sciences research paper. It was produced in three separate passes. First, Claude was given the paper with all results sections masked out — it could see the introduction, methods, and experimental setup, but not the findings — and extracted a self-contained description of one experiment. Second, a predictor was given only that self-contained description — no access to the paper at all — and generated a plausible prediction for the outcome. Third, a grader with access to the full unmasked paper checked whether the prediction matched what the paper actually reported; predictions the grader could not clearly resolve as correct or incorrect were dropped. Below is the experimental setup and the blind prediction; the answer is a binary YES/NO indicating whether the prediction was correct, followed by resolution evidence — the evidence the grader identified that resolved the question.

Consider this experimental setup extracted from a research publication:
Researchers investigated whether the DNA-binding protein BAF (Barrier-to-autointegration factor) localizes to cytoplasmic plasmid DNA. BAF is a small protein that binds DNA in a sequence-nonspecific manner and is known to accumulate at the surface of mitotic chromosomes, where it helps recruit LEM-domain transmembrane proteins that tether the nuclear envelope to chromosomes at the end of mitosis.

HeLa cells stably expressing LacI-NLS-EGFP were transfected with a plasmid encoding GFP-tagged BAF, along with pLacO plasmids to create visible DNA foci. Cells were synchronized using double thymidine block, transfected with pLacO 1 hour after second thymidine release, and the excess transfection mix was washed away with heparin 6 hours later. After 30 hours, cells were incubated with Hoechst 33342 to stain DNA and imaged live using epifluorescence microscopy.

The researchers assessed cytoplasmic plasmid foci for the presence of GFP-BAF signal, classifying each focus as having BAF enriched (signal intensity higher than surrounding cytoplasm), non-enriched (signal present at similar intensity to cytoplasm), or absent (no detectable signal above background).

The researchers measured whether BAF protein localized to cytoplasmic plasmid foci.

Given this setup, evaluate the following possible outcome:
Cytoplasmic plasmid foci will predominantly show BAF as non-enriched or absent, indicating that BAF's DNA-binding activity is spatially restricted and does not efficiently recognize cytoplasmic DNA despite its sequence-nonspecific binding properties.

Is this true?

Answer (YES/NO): NO